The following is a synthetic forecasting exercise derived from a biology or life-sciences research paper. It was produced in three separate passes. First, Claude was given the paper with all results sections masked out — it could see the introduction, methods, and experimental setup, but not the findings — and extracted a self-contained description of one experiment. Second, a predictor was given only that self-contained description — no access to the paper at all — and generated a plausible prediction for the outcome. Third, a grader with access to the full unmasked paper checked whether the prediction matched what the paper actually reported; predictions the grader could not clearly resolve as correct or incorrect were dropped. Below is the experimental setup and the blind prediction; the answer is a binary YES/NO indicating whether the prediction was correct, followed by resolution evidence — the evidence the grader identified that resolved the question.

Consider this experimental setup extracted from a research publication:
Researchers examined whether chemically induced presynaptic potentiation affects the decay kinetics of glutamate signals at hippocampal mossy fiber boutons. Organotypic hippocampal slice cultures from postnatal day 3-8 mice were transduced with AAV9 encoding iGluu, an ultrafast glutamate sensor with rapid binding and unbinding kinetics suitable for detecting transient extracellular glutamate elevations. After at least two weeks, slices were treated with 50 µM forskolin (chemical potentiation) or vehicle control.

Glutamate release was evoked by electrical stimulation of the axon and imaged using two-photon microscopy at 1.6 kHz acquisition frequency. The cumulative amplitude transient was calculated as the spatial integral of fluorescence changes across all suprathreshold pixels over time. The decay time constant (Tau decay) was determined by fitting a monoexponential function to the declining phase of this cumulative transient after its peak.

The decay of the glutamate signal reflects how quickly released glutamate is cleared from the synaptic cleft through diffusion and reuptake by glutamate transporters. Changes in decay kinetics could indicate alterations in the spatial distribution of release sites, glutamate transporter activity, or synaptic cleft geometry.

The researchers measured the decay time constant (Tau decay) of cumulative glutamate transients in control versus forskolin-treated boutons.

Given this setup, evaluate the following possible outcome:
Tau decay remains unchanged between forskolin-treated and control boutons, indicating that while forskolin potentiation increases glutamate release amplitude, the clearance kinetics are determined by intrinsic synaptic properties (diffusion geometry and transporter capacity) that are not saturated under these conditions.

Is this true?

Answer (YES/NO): YES